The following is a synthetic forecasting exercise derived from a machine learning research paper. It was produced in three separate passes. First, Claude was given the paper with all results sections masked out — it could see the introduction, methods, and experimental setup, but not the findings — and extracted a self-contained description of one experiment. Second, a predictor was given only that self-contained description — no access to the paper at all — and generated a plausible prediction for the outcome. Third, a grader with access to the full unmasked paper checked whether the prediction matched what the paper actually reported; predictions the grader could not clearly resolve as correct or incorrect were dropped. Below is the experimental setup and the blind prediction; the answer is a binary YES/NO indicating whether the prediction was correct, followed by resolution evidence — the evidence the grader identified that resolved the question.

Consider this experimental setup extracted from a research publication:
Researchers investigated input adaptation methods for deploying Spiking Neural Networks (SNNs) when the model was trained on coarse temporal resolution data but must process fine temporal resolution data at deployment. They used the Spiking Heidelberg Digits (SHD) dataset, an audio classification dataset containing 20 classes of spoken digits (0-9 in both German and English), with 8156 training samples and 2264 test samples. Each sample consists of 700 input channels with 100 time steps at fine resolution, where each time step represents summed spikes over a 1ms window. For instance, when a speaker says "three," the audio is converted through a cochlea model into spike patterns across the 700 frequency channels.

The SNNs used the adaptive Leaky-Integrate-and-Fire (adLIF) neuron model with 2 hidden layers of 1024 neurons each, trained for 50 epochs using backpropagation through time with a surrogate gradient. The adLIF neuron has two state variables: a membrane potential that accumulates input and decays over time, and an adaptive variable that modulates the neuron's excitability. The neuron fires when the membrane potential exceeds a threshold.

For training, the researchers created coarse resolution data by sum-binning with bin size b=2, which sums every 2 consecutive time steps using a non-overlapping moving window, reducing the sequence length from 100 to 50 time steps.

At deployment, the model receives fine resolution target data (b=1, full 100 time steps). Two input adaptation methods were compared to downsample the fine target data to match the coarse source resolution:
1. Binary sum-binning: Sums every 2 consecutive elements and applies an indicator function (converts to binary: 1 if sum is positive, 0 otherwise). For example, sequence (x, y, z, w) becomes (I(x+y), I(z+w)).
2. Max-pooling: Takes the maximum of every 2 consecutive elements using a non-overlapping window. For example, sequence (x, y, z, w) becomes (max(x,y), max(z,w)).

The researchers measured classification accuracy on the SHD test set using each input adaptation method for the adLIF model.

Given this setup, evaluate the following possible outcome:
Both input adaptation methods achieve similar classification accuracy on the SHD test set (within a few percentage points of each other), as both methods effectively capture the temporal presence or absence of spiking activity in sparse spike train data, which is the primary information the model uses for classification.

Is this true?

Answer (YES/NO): NO